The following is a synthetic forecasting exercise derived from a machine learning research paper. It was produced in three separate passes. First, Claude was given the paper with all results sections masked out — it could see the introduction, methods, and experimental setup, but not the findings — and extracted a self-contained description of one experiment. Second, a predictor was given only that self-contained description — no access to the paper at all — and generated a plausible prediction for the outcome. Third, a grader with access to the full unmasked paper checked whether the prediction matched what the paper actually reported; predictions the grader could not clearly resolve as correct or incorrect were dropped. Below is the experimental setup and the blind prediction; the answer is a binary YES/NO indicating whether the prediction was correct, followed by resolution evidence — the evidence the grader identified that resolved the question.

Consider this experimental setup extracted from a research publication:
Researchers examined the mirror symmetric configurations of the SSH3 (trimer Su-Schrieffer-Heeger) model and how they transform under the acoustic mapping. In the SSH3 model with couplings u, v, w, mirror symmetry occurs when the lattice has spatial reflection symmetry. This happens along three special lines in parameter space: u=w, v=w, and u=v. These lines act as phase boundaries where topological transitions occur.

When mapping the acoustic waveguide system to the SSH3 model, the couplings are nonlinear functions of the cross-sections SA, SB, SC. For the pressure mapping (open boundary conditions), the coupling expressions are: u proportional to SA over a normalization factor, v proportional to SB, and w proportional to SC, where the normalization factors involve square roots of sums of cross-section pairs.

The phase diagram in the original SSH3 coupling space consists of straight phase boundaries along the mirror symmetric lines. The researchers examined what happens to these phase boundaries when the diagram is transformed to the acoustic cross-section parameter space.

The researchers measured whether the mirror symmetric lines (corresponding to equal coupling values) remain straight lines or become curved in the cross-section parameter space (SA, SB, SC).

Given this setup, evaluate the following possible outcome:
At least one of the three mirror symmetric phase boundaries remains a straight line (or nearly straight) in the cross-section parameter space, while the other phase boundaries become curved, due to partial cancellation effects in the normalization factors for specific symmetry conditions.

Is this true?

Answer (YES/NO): NO